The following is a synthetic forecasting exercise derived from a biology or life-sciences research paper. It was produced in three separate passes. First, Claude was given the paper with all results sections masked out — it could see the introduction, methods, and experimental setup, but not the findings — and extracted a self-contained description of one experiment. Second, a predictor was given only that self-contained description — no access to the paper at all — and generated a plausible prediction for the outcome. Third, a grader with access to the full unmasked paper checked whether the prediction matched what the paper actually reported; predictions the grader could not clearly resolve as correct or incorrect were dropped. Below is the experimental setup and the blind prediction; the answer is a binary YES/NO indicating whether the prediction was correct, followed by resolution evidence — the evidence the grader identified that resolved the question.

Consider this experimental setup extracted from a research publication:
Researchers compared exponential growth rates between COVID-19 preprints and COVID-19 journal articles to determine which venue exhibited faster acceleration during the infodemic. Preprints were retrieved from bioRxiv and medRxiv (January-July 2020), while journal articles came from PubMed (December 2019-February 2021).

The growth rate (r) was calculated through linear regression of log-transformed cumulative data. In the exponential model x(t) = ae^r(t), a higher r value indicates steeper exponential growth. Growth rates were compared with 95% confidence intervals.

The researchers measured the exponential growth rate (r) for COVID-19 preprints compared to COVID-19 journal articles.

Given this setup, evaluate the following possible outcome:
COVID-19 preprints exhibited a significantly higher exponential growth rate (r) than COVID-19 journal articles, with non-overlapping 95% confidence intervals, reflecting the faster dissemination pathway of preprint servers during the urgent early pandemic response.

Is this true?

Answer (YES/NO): NO